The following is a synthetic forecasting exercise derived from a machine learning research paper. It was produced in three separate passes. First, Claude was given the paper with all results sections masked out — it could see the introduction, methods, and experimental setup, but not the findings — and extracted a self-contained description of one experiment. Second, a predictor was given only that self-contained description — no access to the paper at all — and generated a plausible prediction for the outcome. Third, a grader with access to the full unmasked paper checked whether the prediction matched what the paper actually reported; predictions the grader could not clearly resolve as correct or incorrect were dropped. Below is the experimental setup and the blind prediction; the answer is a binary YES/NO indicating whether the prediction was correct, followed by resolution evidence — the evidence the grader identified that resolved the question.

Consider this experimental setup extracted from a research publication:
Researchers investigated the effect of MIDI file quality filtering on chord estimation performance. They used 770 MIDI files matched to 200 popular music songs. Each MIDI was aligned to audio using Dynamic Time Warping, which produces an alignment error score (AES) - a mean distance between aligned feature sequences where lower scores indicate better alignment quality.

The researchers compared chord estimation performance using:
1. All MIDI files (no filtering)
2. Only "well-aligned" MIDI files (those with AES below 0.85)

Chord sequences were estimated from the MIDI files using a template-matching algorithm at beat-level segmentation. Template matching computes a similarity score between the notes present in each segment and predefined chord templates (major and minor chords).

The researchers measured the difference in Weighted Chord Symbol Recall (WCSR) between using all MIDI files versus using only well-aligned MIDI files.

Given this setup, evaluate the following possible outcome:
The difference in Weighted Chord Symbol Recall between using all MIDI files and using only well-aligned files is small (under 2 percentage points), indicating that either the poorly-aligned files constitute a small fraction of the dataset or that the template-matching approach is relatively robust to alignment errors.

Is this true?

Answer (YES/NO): NO